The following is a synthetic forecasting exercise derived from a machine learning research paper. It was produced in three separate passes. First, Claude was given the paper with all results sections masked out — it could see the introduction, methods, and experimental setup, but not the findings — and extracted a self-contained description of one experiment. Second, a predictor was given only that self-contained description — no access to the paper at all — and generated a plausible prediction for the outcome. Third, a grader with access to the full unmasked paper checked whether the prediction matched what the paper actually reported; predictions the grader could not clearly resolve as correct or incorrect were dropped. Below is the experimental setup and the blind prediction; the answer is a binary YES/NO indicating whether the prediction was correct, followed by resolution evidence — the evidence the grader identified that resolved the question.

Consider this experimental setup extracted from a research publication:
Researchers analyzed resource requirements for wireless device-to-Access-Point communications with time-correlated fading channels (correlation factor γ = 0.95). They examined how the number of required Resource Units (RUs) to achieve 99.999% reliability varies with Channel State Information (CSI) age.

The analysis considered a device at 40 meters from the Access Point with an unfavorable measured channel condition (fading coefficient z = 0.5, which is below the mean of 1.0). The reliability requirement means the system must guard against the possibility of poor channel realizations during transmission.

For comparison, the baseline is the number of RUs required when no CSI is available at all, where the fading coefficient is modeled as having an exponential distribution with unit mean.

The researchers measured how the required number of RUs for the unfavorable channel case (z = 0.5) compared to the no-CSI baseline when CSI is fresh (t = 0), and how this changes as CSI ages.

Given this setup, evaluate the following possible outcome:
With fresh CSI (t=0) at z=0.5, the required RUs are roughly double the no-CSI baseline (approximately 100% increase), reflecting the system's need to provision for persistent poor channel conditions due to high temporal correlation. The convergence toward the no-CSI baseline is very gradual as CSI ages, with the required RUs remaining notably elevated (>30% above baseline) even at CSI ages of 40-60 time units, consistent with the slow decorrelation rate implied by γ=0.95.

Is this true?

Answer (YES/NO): NO